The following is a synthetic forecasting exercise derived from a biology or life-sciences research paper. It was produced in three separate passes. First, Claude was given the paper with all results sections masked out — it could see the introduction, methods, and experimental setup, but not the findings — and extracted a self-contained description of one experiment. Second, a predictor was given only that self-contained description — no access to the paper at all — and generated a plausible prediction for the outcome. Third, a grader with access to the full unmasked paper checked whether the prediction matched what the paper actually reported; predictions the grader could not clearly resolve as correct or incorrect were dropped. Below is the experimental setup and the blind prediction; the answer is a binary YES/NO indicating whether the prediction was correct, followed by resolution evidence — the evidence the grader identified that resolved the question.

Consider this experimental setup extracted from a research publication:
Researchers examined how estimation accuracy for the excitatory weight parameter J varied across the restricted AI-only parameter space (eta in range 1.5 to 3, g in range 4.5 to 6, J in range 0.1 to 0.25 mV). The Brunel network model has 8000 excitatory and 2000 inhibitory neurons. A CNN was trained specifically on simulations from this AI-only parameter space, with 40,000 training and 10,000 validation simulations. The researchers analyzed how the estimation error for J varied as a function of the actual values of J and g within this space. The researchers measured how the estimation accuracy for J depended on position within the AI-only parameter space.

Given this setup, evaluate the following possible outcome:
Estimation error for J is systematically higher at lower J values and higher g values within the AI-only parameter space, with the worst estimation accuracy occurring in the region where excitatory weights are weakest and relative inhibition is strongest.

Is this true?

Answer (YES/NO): NO